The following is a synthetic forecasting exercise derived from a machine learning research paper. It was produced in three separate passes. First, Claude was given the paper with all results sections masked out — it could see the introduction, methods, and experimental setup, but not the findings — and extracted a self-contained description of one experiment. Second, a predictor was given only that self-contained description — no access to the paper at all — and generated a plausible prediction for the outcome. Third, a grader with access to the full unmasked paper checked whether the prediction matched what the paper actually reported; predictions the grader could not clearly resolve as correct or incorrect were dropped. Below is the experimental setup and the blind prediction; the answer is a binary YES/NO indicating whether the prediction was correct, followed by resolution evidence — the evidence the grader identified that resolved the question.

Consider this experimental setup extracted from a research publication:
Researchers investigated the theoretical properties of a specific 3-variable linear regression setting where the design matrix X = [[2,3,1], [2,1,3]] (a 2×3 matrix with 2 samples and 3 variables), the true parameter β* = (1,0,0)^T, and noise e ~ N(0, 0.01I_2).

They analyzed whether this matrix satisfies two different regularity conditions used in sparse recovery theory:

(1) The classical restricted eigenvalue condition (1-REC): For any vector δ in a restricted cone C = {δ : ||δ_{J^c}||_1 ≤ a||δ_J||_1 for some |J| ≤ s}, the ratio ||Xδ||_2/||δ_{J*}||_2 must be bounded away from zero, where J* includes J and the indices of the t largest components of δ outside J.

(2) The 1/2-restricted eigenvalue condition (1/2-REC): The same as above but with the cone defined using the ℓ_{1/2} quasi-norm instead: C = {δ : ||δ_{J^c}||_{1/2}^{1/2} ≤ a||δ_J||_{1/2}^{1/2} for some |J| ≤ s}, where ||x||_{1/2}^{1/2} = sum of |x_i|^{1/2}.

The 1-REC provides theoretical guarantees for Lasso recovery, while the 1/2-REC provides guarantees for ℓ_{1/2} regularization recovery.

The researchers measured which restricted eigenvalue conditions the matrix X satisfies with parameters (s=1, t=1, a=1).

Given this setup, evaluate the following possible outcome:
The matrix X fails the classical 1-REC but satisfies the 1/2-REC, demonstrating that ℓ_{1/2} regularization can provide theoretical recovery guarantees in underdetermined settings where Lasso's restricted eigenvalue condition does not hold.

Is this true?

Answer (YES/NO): YES